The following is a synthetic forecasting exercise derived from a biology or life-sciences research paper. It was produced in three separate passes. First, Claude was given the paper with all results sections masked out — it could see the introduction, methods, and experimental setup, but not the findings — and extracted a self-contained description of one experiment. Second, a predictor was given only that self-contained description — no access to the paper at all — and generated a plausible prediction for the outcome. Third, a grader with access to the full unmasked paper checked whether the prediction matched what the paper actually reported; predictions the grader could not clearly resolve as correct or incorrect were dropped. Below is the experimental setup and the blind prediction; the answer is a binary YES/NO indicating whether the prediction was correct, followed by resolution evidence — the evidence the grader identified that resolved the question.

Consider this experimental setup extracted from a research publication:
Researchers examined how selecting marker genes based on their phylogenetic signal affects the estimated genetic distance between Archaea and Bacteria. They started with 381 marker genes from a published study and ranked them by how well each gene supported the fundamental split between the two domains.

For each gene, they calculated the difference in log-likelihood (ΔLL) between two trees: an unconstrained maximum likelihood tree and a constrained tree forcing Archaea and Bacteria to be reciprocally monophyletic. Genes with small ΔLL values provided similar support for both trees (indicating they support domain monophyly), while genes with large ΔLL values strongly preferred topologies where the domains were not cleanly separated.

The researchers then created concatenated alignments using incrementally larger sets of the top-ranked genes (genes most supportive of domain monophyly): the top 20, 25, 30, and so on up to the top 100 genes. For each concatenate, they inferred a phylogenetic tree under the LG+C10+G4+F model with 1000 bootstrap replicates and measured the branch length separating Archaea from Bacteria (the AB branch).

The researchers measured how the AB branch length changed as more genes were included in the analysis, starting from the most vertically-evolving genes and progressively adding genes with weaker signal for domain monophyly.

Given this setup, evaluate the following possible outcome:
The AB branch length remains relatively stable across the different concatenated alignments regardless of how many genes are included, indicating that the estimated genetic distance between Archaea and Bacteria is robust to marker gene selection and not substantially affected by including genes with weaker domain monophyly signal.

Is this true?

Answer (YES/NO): NO